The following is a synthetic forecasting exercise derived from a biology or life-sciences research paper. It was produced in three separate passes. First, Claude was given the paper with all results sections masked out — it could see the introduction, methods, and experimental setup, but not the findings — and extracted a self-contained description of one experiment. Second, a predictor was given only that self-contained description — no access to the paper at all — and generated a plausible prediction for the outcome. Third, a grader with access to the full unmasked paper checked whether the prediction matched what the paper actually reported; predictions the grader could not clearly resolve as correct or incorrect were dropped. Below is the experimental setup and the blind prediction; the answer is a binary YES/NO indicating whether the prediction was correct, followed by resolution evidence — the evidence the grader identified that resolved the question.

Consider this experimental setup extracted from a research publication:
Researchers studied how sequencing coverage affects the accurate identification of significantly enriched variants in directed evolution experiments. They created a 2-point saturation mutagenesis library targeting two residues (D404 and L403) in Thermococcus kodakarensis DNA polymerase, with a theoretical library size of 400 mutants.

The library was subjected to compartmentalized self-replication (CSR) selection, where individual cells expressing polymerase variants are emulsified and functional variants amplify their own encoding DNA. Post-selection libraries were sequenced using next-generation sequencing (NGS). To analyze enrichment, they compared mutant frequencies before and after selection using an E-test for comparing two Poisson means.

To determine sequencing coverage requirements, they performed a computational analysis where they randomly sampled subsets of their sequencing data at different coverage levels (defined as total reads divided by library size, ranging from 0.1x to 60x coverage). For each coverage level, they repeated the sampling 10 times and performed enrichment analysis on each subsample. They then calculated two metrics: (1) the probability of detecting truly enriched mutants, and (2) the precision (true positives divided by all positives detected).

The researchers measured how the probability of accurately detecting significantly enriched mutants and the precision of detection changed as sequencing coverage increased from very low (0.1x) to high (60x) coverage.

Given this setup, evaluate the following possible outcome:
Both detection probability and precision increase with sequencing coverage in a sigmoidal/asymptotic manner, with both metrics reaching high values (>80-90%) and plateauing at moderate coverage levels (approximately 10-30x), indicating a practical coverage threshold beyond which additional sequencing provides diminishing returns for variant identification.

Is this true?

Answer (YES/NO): NO